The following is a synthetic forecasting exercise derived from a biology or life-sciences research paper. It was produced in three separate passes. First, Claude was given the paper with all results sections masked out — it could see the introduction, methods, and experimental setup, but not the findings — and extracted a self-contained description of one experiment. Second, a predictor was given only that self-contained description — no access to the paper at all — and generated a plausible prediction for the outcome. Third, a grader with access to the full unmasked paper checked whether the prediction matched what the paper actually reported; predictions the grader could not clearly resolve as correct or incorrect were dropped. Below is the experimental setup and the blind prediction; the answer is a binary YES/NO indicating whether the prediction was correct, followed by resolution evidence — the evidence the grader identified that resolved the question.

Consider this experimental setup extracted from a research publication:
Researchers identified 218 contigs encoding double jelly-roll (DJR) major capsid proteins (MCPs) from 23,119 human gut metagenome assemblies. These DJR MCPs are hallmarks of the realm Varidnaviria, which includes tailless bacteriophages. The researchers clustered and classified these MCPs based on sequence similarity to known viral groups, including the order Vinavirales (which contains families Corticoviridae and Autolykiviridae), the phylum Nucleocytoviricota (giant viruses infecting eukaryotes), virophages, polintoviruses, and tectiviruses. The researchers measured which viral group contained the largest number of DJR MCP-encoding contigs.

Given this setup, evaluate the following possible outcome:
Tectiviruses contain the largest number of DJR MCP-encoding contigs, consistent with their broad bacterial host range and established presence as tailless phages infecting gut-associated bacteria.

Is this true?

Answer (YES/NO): NO